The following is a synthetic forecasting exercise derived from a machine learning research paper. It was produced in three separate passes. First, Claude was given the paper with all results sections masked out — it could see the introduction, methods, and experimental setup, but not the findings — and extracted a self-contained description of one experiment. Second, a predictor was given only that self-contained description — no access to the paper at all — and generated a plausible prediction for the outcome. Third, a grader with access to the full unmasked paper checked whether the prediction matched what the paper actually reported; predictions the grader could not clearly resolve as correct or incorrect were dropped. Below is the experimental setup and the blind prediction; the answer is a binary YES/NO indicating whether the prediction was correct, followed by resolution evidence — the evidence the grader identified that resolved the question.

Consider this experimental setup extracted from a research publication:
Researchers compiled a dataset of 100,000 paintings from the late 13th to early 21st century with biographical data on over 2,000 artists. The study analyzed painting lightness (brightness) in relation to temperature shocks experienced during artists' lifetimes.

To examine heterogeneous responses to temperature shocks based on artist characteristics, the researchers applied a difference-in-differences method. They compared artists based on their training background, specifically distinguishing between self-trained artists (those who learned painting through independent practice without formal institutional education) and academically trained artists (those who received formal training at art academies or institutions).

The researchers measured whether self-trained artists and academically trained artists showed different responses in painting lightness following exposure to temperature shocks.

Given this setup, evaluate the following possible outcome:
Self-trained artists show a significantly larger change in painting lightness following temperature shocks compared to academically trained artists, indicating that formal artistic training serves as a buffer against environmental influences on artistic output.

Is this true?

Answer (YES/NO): YES